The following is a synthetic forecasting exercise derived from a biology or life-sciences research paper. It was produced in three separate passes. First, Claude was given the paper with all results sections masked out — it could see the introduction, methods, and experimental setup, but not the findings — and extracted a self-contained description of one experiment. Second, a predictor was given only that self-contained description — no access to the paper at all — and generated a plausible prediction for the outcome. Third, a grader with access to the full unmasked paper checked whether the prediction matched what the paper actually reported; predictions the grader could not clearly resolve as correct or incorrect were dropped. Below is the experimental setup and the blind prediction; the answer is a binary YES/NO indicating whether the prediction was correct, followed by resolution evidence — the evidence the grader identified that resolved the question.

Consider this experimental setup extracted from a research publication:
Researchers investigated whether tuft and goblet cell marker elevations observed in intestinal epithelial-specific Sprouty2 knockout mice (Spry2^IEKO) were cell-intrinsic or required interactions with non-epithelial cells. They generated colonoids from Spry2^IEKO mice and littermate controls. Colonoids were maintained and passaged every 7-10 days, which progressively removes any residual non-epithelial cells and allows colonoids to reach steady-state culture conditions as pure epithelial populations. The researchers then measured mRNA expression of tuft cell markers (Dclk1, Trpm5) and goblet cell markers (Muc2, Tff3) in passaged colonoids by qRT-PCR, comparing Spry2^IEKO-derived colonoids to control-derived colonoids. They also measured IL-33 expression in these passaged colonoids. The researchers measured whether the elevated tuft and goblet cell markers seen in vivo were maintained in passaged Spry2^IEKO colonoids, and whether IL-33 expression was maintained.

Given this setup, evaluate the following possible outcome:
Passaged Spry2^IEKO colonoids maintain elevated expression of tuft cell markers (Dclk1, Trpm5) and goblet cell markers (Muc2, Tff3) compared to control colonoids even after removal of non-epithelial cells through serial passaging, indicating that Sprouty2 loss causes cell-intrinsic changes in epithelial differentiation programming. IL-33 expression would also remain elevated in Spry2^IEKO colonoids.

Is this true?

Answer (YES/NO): NO